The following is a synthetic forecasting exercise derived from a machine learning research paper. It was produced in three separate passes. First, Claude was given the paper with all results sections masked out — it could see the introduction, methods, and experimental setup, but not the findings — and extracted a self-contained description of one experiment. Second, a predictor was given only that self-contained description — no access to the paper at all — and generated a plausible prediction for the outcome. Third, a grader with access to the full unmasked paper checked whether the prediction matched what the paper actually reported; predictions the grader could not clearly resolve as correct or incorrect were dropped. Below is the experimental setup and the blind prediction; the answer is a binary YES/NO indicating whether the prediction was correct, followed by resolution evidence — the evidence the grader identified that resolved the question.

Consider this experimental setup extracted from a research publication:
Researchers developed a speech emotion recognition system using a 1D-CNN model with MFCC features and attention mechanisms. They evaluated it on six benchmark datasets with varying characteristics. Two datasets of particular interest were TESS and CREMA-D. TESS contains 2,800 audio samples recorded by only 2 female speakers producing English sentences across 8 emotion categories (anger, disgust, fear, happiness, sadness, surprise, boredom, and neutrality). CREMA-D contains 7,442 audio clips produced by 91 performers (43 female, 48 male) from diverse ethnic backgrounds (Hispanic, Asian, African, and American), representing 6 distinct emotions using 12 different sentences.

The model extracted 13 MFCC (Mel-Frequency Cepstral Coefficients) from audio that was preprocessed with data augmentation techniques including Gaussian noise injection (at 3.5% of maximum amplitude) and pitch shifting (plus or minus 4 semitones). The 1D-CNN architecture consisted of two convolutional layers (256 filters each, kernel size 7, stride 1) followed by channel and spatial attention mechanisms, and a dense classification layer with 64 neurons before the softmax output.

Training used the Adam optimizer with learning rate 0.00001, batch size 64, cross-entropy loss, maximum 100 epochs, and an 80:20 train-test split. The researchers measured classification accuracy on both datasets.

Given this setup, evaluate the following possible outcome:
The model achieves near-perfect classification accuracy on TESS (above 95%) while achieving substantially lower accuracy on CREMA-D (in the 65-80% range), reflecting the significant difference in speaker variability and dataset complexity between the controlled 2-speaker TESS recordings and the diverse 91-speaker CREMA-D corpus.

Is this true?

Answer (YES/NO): NO